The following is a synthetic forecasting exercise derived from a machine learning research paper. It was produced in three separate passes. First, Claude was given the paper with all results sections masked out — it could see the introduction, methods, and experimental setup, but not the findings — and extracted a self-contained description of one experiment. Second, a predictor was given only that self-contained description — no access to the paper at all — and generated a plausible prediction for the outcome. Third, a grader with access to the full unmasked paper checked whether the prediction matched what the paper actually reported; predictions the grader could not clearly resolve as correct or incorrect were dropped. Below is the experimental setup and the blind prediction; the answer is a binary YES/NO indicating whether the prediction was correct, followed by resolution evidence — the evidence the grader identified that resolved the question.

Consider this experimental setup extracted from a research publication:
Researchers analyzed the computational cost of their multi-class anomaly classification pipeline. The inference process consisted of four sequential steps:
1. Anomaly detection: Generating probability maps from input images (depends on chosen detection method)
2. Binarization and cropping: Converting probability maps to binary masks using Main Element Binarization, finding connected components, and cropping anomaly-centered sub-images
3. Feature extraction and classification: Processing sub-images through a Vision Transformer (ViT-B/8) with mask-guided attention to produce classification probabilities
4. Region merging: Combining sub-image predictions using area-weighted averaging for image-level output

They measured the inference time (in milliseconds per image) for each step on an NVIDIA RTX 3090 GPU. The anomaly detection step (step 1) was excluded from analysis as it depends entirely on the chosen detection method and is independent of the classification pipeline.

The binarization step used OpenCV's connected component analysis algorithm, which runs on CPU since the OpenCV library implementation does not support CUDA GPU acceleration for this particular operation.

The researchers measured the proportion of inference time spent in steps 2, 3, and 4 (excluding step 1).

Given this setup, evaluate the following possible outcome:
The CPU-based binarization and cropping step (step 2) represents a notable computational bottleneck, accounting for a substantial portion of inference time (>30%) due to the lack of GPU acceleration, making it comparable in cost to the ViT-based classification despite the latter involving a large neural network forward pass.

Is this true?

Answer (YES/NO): NO